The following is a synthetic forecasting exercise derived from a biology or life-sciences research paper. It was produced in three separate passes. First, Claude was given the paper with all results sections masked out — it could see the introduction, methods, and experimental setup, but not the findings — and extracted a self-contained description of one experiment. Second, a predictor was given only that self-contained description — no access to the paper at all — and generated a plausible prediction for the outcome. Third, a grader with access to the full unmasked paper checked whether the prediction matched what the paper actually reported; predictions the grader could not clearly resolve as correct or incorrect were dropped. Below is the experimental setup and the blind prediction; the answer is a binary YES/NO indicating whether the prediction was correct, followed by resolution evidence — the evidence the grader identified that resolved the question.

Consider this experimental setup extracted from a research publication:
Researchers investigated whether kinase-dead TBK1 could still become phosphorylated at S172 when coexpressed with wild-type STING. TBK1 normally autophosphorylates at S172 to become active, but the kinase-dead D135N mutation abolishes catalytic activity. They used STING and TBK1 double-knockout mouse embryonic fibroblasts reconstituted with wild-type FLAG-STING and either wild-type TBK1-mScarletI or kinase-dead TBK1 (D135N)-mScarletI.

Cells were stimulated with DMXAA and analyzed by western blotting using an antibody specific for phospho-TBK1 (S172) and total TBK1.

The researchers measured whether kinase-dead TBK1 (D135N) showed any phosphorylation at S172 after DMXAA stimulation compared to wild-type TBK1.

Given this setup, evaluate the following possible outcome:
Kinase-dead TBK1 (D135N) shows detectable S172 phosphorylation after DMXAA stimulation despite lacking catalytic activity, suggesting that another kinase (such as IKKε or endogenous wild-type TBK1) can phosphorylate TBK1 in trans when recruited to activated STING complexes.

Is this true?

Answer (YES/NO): NO